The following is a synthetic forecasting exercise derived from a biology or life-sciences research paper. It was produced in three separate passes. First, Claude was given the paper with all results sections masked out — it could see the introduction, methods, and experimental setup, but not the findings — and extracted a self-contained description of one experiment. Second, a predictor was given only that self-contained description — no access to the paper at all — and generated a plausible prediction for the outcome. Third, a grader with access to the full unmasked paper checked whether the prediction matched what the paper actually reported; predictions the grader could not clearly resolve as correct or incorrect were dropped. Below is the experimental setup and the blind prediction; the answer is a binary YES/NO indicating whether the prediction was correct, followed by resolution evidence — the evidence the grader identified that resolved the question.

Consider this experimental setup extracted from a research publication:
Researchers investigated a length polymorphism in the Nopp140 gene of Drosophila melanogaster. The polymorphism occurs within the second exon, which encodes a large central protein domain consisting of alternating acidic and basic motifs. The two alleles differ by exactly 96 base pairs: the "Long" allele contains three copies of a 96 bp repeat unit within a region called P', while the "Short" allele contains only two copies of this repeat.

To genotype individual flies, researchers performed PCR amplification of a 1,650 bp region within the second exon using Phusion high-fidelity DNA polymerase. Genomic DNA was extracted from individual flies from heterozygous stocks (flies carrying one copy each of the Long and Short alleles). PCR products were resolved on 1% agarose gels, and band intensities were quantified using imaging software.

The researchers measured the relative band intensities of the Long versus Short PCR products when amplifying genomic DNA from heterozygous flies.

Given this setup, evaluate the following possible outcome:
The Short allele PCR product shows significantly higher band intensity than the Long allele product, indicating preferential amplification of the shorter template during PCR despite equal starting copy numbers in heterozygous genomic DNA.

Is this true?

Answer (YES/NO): NO